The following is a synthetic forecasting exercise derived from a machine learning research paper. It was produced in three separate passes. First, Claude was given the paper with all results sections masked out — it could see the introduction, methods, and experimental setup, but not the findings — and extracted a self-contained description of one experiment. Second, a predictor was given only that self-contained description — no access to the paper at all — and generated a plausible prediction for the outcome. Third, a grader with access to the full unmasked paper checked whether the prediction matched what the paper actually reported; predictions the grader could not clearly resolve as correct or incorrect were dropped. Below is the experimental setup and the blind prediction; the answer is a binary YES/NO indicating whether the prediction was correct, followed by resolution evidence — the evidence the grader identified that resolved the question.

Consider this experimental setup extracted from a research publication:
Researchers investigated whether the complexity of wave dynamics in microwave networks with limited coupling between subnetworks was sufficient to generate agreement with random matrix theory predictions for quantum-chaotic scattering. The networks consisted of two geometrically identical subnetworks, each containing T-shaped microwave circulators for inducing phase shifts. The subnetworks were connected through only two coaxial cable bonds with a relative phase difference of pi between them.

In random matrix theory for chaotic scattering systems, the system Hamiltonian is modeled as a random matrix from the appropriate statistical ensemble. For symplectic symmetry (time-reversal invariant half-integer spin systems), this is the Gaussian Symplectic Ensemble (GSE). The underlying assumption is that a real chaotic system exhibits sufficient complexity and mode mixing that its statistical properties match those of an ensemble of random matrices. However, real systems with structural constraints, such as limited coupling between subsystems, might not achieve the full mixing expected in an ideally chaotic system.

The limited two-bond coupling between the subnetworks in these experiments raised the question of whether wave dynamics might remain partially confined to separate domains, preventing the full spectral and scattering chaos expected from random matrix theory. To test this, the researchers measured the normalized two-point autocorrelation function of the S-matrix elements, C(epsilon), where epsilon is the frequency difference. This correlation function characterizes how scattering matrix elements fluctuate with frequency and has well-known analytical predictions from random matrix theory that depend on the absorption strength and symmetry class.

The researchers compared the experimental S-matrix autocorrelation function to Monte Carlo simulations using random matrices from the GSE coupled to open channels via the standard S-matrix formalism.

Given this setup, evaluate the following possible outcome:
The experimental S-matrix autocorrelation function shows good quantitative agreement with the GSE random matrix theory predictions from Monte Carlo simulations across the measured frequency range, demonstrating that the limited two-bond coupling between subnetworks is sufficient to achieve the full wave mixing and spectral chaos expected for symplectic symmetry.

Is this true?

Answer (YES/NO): YES